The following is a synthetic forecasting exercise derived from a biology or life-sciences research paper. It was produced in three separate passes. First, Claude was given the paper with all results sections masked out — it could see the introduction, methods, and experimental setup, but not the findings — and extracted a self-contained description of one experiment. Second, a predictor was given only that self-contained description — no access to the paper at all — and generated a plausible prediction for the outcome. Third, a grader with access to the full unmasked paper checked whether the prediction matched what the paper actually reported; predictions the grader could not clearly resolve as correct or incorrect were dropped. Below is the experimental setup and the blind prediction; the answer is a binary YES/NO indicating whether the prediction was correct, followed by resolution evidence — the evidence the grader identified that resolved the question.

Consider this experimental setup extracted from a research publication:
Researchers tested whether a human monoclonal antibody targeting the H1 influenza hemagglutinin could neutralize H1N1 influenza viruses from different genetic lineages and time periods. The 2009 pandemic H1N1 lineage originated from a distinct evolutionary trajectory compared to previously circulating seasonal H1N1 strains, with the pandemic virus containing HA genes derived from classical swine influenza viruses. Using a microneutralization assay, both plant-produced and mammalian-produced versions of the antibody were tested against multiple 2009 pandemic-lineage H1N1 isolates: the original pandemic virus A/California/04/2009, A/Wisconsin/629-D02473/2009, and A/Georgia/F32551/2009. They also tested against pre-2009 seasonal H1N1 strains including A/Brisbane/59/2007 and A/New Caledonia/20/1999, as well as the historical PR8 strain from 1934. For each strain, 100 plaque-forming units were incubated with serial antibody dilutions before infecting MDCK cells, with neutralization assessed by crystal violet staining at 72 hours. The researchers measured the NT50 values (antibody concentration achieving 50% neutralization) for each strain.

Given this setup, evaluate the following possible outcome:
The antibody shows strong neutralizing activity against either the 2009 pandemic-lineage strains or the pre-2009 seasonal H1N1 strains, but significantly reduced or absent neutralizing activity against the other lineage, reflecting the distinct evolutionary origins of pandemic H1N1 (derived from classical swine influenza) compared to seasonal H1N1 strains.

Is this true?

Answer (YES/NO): NO